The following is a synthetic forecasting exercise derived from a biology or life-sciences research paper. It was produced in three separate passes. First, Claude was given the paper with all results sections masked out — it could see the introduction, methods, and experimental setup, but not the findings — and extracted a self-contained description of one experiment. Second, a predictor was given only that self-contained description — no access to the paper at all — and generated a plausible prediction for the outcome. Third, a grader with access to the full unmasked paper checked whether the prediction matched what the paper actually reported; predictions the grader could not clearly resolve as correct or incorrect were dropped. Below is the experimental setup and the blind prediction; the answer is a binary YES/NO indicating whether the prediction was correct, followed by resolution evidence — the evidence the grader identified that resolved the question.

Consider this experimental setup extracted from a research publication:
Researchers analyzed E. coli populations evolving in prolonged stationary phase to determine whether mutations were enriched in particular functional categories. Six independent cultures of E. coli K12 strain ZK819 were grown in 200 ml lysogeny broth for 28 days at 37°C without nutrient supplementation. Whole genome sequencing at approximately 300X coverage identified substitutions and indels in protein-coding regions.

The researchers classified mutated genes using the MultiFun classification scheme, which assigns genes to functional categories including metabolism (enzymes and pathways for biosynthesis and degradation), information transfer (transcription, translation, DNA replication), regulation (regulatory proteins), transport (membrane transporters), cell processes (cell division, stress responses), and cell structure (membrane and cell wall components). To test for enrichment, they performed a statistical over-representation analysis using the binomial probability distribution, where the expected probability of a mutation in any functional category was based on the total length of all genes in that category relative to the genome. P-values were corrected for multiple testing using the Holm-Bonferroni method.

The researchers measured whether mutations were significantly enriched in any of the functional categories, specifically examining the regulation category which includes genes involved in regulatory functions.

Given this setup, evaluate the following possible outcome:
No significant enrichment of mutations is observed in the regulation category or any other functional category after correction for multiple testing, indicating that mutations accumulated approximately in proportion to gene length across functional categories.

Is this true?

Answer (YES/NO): NO